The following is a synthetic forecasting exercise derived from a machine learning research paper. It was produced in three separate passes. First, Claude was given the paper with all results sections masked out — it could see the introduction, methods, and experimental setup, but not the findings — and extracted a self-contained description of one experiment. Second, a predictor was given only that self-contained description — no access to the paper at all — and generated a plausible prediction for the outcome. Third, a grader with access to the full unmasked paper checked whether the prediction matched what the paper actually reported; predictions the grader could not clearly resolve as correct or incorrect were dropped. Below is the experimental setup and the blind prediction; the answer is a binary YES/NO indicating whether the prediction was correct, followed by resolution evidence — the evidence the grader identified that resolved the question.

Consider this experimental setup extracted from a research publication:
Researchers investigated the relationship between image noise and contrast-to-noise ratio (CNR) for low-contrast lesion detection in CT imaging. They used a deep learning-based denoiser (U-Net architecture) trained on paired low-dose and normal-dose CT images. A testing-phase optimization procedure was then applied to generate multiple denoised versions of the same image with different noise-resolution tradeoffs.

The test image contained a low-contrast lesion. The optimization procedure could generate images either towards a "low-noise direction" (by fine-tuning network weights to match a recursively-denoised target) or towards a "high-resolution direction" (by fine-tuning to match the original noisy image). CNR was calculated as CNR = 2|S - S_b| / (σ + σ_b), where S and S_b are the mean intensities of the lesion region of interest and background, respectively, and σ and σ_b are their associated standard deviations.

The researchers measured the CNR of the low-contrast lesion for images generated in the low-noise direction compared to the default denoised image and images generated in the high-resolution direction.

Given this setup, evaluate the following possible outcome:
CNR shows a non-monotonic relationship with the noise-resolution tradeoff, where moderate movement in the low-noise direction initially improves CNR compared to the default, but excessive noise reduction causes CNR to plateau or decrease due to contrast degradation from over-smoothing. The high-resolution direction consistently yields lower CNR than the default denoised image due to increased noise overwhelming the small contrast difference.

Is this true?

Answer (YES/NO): NO